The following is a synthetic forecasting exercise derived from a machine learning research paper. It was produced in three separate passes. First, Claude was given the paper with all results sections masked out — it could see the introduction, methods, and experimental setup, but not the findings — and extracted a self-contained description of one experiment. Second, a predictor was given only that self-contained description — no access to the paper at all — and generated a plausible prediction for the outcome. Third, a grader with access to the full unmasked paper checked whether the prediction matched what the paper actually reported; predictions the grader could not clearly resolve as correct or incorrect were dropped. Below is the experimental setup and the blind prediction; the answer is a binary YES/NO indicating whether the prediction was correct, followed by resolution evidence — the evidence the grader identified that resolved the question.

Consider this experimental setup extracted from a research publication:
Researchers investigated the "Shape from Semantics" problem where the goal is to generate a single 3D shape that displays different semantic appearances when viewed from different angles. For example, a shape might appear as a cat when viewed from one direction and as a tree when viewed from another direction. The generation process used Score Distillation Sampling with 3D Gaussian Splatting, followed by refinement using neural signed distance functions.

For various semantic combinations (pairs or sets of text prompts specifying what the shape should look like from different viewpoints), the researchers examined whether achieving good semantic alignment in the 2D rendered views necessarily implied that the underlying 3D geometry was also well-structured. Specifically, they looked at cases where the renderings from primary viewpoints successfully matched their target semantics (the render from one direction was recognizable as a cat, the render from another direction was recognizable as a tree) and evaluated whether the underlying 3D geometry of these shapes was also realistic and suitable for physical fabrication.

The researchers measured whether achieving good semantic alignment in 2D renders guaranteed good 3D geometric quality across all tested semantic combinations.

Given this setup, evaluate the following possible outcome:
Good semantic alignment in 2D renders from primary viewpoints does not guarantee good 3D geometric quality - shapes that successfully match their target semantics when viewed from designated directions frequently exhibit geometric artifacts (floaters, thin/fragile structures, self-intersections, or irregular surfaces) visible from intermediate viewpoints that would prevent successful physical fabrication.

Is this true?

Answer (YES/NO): NO